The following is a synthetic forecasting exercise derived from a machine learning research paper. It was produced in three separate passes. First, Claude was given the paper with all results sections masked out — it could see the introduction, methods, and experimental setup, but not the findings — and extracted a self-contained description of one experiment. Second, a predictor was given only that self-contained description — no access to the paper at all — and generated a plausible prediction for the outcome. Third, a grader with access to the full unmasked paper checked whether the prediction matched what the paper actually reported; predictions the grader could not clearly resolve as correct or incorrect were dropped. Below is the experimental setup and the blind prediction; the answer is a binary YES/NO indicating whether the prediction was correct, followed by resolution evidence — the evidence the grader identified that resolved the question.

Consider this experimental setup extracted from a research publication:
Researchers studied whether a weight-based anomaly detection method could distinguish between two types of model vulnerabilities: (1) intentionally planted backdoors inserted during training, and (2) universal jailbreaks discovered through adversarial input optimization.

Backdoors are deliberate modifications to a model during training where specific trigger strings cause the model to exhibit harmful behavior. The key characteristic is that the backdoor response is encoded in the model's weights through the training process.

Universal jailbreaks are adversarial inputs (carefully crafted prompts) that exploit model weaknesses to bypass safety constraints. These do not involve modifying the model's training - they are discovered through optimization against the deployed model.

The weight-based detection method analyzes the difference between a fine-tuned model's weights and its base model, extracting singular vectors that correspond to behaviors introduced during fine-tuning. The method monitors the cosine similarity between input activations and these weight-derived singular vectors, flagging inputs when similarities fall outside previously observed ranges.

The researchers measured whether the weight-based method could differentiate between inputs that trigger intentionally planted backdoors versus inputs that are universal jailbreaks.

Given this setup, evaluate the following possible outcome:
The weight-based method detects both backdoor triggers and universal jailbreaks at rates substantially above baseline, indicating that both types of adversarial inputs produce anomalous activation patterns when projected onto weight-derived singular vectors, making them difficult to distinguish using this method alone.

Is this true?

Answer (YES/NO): NO